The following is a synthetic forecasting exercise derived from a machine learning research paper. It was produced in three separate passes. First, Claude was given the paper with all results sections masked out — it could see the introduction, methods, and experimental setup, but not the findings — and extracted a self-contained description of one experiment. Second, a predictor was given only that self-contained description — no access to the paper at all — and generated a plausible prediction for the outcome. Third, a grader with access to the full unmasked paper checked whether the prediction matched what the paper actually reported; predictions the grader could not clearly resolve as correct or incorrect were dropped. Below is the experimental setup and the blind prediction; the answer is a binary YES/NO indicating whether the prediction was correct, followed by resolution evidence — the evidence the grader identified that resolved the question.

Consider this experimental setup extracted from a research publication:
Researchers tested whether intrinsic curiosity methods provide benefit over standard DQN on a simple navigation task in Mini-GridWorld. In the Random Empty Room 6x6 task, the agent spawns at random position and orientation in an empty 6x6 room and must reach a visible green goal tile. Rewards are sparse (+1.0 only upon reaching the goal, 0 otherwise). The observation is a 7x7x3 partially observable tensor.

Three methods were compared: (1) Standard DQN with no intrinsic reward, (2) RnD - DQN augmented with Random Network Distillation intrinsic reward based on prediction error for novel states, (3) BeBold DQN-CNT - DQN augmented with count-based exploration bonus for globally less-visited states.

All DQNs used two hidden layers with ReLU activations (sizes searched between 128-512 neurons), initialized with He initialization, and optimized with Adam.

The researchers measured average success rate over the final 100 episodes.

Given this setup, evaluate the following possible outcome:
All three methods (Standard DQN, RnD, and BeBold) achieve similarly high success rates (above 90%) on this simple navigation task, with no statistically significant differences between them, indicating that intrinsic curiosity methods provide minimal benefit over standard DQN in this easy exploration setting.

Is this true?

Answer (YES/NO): NO